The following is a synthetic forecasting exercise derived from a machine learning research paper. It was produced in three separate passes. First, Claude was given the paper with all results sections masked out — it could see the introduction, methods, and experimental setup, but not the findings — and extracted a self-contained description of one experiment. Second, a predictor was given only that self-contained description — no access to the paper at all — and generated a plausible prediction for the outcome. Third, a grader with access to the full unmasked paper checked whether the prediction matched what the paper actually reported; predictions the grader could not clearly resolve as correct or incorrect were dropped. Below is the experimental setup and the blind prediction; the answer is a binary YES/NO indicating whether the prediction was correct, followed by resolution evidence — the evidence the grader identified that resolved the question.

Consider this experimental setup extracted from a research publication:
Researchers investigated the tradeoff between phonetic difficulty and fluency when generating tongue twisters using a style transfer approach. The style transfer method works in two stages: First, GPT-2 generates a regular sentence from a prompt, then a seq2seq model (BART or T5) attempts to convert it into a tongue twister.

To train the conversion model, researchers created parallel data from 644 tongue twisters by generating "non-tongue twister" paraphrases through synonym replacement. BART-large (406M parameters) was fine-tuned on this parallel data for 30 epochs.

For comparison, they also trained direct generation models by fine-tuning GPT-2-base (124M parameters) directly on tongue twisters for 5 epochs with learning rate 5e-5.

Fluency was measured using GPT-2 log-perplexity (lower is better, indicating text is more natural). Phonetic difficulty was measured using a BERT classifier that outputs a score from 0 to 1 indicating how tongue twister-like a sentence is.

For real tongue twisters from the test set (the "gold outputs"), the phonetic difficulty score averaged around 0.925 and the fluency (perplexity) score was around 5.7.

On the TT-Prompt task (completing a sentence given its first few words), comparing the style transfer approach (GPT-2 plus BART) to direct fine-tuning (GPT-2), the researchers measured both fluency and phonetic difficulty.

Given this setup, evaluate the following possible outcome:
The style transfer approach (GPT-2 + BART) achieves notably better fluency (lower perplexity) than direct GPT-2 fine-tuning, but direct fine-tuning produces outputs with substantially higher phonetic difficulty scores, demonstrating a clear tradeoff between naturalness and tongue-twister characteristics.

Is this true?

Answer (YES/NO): YES